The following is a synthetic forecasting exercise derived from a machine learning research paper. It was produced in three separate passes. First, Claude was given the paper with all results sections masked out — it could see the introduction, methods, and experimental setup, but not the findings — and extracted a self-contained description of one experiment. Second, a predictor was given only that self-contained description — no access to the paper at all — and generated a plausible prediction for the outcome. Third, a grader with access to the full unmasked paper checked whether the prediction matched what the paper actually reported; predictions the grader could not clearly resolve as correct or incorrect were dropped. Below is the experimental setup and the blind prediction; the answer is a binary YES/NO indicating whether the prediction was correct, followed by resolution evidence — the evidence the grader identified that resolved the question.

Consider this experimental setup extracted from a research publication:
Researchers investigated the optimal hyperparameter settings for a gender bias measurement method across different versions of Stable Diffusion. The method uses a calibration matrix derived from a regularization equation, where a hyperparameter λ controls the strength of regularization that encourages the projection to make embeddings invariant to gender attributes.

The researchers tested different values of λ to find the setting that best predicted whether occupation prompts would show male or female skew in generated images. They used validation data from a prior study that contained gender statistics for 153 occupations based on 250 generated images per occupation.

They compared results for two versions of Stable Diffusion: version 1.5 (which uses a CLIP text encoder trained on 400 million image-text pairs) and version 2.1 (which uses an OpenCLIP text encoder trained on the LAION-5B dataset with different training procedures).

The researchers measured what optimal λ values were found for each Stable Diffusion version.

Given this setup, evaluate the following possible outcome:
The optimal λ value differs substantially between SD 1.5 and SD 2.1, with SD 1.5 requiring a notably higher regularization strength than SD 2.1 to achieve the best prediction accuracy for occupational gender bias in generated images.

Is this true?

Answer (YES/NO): YES